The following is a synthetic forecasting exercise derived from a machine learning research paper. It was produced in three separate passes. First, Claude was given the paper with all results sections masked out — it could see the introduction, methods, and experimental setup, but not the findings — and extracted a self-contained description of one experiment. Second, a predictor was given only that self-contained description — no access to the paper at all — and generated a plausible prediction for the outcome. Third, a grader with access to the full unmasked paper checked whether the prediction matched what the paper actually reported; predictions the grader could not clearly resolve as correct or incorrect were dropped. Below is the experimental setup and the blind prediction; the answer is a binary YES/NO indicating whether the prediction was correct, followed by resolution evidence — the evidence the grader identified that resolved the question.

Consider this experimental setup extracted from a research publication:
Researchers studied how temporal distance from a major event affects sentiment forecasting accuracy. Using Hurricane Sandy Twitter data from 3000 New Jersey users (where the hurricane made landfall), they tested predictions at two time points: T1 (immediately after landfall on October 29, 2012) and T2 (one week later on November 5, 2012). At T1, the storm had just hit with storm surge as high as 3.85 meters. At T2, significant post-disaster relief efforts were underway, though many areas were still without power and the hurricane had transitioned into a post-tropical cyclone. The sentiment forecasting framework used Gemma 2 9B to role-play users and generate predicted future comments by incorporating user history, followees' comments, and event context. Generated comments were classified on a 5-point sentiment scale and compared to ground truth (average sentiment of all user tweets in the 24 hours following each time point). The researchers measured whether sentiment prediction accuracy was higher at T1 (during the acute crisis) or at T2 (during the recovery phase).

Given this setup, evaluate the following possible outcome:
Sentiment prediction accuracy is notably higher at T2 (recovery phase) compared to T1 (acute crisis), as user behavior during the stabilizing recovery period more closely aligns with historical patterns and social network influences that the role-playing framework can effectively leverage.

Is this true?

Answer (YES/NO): YES